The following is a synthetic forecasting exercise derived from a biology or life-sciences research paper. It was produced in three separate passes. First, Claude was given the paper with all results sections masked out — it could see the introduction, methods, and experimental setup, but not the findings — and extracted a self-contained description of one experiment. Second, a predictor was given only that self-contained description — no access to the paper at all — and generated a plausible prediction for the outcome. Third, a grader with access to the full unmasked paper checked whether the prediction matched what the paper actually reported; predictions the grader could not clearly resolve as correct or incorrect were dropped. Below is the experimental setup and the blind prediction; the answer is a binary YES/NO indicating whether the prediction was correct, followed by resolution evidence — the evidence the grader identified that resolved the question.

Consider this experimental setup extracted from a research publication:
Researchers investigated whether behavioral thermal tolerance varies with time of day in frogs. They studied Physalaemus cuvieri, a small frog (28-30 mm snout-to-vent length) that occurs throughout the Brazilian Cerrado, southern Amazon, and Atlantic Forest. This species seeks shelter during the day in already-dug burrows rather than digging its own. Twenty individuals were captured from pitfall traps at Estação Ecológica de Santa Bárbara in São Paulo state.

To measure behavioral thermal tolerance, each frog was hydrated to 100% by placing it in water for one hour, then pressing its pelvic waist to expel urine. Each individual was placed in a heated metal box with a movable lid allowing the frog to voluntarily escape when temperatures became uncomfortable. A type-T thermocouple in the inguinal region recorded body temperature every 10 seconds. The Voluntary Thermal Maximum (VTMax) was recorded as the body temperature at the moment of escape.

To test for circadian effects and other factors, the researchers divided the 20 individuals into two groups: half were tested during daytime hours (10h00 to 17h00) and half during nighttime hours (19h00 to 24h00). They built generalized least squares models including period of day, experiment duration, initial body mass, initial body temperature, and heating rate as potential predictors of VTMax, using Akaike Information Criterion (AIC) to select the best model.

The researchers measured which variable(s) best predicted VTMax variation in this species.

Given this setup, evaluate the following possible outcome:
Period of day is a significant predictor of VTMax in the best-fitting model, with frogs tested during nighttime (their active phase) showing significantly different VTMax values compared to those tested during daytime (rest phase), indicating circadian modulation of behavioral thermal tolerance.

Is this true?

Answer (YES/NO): NO